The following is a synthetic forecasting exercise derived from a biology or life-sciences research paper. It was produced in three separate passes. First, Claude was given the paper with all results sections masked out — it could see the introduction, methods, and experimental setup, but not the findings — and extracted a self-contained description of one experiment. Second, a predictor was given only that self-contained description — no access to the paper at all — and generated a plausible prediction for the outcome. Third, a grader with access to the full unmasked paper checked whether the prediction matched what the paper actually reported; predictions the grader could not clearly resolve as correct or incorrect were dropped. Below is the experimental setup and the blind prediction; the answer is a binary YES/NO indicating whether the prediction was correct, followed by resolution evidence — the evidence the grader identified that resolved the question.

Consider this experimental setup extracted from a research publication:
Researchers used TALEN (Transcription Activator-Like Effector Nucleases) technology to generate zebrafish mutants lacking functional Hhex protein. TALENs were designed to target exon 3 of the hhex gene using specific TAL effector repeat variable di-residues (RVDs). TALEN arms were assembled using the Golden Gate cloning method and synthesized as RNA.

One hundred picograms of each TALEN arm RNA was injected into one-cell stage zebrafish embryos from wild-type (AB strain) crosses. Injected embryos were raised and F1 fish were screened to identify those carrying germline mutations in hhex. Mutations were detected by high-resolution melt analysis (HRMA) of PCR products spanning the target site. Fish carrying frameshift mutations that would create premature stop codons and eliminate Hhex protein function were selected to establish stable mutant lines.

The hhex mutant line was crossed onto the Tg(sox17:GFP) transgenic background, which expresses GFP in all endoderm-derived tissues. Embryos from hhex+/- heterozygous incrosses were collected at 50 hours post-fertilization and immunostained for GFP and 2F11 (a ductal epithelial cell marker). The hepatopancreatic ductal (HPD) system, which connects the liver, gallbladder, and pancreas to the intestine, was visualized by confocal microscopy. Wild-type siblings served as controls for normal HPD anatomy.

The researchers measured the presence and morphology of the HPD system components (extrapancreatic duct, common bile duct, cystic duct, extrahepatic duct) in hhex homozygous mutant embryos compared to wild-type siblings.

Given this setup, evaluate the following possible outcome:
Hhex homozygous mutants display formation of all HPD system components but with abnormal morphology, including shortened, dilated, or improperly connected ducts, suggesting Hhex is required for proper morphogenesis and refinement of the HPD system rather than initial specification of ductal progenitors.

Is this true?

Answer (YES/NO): NO